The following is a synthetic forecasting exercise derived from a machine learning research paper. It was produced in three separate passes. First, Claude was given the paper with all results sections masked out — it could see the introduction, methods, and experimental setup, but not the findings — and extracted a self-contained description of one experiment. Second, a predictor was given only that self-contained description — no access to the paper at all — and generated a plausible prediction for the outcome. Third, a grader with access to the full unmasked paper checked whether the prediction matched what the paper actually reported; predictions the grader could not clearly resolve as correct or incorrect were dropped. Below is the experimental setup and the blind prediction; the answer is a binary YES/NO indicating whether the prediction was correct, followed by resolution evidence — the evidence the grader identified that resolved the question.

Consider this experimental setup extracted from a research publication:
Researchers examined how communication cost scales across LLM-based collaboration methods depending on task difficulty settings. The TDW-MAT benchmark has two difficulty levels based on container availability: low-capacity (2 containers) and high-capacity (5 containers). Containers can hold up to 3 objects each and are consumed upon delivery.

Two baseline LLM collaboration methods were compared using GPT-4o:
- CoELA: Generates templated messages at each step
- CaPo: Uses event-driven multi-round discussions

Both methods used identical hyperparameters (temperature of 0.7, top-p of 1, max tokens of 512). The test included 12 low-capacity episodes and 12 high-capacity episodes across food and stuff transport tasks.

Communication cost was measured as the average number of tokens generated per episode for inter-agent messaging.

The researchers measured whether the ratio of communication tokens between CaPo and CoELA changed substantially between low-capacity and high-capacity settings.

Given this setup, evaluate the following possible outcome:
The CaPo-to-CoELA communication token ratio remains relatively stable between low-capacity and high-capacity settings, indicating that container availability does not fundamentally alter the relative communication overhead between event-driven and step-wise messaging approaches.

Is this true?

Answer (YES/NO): NO